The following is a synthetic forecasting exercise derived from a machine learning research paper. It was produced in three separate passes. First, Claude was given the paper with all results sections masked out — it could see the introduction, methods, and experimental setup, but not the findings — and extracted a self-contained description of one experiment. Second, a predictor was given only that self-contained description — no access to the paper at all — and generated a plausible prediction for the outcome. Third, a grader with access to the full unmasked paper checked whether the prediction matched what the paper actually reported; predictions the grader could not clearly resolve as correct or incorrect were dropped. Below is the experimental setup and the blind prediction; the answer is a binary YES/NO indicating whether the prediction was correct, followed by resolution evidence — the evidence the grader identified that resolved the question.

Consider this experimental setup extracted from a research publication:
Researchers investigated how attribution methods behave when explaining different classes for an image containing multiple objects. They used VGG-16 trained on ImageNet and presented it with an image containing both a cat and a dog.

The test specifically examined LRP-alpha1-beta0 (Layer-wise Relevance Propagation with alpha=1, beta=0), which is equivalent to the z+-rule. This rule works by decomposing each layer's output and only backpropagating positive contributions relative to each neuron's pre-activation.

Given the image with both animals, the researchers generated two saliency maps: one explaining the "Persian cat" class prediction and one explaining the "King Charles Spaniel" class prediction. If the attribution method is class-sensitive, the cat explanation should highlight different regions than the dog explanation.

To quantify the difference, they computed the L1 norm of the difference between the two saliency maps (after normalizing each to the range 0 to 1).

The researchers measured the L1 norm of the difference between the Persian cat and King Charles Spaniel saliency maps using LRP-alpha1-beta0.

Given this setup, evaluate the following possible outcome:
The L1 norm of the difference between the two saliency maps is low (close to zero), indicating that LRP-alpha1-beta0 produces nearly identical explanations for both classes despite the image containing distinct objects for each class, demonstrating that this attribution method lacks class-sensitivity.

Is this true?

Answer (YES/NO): YES